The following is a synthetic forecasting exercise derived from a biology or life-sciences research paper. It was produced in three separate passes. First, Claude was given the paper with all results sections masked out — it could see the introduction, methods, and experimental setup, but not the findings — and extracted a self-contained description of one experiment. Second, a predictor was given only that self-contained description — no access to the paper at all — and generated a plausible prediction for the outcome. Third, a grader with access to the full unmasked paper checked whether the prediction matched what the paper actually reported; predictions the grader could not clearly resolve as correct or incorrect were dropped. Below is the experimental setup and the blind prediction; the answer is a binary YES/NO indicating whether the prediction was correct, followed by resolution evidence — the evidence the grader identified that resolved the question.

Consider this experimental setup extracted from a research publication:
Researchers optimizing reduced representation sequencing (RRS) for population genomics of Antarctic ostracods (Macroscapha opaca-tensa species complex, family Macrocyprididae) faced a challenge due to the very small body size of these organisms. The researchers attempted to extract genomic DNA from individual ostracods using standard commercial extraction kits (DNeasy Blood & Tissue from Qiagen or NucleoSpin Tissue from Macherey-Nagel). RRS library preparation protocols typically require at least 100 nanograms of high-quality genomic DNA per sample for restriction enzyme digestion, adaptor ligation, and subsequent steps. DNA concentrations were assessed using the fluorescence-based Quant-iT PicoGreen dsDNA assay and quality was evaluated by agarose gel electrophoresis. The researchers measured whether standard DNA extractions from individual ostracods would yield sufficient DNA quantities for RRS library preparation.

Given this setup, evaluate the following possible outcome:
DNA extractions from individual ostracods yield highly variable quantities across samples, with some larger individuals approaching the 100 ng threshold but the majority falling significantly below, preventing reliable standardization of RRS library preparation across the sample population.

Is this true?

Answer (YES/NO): NO